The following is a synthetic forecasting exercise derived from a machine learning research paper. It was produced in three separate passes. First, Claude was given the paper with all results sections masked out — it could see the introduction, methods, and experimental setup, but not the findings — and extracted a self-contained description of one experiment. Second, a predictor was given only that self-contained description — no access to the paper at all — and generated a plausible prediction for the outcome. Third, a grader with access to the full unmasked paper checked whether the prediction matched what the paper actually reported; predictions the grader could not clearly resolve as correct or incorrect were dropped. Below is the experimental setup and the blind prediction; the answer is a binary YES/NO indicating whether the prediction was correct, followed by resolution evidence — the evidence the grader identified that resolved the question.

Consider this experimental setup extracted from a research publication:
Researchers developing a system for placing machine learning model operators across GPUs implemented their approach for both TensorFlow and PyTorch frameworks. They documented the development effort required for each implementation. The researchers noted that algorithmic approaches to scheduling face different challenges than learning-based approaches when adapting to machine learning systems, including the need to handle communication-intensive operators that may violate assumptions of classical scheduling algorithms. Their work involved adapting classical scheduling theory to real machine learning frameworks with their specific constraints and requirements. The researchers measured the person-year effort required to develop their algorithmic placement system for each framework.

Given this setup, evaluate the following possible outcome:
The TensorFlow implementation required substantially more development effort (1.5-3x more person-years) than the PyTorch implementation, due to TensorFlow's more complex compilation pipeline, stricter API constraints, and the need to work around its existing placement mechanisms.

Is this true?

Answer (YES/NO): NO